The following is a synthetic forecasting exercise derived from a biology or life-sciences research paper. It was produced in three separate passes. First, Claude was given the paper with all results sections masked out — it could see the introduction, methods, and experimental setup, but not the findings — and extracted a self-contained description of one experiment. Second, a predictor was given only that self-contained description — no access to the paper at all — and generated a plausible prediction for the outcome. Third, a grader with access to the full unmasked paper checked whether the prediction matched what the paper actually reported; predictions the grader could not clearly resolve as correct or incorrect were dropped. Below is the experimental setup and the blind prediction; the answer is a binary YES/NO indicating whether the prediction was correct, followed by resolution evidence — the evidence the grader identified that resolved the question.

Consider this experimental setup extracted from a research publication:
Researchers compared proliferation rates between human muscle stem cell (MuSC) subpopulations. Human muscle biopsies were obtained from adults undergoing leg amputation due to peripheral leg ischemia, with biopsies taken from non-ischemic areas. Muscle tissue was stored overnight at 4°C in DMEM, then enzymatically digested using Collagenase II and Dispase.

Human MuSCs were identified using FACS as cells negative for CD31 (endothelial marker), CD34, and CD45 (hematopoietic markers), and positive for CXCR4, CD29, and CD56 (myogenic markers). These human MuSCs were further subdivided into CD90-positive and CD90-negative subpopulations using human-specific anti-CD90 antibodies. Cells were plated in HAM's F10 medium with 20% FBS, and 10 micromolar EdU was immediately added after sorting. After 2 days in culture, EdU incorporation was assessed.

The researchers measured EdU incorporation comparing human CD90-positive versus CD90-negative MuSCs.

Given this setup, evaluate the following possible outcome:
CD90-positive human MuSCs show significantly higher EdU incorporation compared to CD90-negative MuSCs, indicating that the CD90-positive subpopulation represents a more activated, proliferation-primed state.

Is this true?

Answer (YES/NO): YES